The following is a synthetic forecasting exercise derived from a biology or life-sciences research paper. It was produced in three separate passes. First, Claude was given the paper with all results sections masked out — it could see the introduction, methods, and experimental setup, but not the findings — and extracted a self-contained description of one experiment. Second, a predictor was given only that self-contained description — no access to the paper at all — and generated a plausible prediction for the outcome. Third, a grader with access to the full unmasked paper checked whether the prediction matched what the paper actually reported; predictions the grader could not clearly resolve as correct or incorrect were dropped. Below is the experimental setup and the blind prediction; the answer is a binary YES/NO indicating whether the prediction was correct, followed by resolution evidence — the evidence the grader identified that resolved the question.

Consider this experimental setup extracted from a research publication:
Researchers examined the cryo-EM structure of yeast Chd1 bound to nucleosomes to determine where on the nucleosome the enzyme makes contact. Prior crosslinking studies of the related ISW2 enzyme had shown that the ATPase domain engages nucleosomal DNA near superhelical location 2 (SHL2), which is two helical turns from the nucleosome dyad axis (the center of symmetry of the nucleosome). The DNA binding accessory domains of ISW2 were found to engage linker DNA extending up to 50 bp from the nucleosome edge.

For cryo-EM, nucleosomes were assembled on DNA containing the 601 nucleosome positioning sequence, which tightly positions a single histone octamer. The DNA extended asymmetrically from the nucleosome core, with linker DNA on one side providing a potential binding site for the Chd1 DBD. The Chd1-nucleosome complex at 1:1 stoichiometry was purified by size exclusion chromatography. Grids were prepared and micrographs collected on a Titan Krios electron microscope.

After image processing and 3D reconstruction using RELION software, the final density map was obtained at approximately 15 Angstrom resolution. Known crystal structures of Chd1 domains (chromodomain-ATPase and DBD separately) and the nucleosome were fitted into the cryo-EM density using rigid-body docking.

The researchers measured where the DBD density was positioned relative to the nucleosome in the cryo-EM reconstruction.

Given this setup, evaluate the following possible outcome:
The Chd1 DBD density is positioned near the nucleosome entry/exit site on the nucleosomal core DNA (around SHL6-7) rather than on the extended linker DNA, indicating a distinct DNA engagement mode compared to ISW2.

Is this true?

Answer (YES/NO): NO